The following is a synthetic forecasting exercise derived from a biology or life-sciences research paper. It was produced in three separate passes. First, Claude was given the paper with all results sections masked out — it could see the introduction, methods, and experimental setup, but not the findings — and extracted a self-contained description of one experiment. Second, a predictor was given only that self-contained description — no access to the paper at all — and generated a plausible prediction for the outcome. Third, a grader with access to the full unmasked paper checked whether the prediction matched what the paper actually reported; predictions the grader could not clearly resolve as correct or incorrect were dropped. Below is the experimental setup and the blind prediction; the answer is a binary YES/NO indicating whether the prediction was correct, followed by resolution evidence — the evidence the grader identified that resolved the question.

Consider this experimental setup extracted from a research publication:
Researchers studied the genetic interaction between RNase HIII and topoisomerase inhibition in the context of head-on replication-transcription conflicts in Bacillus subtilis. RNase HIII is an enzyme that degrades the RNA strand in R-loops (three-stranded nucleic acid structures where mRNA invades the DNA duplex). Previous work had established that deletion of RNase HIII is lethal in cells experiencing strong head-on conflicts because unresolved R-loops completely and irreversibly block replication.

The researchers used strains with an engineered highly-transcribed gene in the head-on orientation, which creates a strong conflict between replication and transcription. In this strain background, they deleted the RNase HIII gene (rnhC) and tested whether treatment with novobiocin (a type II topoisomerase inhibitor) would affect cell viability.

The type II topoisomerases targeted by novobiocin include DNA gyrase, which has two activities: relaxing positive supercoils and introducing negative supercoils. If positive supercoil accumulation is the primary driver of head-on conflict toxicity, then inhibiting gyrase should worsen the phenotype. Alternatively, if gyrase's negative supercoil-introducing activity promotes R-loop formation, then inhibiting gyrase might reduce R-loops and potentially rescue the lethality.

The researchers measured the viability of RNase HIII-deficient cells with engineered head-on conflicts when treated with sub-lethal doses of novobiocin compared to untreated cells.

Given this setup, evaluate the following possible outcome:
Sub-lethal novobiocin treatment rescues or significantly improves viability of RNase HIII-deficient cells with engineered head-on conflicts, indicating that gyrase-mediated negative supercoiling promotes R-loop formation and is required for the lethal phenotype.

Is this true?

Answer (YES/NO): YES